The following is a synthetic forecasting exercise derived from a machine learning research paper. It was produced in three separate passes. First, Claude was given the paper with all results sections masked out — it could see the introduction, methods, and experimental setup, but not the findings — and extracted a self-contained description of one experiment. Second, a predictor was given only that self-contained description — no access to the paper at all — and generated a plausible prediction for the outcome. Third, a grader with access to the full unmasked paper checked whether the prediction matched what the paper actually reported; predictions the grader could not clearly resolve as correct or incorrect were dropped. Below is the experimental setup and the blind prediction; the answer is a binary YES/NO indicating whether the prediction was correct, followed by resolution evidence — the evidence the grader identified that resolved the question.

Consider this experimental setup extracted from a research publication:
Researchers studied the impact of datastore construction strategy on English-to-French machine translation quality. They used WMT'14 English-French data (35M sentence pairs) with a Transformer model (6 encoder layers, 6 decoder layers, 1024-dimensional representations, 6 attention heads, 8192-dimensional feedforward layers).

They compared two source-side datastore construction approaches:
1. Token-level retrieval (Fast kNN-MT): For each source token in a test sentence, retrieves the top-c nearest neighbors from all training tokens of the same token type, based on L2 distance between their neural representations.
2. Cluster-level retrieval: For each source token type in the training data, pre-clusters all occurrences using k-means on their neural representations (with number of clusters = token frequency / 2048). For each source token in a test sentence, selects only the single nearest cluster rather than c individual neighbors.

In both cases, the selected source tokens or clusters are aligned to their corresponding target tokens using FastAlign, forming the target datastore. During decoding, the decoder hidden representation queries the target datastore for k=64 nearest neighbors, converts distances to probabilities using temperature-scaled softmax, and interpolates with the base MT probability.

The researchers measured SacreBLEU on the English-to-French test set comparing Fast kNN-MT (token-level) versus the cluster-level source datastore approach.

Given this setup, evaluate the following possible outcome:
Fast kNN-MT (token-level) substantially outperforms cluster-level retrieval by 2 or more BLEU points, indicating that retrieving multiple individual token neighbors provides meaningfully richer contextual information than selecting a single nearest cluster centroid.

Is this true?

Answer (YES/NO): NO